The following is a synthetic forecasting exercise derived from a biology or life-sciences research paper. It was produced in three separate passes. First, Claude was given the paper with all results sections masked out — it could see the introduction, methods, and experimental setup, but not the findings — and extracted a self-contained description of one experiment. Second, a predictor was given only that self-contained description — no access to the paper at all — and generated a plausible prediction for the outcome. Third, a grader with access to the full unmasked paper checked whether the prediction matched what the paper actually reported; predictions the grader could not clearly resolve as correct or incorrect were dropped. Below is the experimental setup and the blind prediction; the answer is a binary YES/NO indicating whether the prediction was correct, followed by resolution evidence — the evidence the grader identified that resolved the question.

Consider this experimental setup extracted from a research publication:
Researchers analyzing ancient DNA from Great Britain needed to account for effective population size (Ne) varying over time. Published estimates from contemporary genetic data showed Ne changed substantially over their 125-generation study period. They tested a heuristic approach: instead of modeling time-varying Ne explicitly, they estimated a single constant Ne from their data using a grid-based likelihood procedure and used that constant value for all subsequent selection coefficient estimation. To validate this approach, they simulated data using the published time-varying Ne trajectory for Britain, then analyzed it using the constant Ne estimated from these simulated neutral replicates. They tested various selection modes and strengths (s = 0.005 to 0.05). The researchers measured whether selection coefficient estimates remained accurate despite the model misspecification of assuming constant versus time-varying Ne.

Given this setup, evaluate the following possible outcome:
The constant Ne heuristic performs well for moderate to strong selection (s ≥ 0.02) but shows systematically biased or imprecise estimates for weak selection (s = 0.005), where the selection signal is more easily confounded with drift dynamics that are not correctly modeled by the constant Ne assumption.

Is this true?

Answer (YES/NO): NO